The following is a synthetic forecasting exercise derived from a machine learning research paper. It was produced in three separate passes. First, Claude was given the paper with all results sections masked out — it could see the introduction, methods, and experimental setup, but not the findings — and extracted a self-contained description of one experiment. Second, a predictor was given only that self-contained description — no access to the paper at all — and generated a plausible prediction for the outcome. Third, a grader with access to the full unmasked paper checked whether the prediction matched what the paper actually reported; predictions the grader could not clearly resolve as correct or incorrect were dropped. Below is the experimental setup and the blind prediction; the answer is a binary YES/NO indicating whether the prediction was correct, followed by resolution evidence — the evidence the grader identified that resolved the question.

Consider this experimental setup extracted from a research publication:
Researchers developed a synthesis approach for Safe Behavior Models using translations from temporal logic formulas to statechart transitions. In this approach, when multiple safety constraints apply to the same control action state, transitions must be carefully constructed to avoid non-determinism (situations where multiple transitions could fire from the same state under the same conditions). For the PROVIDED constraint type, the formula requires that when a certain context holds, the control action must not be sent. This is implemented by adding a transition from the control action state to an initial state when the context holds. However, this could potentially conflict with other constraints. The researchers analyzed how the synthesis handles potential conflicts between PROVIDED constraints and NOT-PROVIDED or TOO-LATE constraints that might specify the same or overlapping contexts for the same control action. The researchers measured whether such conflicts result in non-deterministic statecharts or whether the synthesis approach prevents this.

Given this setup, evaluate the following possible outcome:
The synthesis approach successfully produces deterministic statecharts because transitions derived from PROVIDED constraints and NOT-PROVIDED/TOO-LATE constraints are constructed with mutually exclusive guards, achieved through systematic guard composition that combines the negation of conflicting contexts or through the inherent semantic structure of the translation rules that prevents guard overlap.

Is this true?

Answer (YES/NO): YES